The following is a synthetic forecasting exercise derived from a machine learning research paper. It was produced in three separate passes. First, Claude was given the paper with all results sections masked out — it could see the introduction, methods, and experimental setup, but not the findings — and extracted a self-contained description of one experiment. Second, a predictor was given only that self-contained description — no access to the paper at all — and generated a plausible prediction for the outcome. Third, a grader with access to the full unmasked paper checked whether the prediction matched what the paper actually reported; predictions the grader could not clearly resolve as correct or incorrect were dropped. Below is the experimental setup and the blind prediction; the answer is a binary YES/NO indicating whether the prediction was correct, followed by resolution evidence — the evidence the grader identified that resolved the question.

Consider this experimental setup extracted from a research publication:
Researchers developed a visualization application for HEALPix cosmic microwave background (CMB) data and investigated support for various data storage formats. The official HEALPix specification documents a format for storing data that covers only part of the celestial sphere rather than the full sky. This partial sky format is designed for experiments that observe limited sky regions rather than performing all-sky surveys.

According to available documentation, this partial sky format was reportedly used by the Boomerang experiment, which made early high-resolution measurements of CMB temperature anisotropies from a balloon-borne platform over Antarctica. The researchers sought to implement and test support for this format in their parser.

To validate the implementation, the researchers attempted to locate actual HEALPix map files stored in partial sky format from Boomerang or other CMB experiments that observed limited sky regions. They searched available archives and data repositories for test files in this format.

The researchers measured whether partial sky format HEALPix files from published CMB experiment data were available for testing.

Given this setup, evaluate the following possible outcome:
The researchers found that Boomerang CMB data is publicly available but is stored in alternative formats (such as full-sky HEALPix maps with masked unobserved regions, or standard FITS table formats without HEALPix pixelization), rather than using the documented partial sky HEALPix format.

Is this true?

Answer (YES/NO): NO